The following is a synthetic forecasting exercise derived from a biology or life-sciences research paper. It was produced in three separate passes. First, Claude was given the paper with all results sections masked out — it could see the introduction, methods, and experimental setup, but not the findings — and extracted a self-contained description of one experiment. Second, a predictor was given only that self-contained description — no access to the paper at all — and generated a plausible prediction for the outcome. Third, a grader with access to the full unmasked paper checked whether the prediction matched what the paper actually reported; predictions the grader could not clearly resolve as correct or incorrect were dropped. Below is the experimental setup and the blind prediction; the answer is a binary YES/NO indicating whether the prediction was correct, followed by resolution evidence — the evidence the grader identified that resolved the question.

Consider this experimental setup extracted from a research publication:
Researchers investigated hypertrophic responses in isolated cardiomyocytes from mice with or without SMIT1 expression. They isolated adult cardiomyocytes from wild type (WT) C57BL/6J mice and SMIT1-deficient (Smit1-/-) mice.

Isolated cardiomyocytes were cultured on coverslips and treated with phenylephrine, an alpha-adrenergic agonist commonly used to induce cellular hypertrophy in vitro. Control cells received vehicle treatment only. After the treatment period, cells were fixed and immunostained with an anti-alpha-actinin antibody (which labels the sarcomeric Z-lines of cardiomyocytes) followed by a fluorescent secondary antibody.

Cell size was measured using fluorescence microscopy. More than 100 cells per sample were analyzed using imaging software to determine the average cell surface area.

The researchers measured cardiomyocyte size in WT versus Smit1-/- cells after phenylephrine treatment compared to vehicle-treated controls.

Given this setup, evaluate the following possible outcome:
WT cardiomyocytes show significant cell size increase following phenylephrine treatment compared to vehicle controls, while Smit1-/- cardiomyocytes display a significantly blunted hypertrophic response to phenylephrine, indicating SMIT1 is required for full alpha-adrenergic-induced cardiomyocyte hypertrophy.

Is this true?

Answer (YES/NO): YES